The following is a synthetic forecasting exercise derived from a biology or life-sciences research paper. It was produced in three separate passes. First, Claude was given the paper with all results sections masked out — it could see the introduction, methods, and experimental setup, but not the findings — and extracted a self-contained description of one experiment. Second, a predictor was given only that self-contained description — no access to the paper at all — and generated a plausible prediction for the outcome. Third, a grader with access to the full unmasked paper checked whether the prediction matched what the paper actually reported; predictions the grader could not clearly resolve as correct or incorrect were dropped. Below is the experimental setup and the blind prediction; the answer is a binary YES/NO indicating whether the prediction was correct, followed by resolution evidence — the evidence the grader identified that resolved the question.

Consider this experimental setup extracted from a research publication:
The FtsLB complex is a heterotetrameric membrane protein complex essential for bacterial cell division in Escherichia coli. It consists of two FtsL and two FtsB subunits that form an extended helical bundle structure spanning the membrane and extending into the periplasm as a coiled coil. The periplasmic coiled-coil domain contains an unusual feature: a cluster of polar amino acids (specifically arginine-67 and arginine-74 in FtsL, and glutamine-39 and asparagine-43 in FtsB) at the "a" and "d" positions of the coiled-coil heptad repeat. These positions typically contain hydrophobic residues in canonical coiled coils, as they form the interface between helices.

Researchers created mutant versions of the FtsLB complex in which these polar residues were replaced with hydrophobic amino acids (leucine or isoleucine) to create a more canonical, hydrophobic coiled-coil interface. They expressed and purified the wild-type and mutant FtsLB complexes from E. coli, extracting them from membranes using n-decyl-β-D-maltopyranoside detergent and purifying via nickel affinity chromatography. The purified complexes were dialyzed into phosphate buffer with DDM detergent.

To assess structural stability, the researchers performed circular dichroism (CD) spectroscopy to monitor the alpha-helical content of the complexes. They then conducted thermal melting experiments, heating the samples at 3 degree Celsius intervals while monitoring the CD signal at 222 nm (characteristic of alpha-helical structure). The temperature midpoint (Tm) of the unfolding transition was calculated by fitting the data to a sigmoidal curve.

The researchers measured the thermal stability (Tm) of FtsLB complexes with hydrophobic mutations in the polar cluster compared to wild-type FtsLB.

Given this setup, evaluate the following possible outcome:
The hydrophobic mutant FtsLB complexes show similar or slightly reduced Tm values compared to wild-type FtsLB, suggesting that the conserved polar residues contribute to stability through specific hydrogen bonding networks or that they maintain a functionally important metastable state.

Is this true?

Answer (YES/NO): NO